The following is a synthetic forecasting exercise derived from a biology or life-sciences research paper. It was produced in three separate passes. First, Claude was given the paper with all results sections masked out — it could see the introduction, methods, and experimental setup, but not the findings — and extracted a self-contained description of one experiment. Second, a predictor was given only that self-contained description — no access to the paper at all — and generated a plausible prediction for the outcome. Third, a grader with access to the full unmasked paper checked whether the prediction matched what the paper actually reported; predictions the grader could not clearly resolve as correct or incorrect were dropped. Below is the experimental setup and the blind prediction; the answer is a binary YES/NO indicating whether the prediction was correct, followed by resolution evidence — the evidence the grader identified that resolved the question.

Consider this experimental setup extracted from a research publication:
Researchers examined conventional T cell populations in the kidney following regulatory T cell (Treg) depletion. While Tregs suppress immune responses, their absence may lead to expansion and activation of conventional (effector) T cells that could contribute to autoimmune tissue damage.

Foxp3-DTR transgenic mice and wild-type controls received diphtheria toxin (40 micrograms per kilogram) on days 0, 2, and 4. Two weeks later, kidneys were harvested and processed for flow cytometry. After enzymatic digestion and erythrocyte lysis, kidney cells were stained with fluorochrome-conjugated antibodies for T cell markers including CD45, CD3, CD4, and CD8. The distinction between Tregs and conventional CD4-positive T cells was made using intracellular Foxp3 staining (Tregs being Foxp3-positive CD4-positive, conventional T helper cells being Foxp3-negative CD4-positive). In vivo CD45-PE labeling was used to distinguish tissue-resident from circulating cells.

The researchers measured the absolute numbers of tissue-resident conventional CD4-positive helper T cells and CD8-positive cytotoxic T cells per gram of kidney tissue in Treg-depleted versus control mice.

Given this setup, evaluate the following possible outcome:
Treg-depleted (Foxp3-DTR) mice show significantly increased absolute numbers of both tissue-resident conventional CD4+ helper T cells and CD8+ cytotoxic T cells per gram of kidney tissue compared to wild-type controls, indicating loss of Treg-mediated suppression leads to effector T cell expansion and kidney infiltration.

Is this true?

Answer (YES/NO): YES